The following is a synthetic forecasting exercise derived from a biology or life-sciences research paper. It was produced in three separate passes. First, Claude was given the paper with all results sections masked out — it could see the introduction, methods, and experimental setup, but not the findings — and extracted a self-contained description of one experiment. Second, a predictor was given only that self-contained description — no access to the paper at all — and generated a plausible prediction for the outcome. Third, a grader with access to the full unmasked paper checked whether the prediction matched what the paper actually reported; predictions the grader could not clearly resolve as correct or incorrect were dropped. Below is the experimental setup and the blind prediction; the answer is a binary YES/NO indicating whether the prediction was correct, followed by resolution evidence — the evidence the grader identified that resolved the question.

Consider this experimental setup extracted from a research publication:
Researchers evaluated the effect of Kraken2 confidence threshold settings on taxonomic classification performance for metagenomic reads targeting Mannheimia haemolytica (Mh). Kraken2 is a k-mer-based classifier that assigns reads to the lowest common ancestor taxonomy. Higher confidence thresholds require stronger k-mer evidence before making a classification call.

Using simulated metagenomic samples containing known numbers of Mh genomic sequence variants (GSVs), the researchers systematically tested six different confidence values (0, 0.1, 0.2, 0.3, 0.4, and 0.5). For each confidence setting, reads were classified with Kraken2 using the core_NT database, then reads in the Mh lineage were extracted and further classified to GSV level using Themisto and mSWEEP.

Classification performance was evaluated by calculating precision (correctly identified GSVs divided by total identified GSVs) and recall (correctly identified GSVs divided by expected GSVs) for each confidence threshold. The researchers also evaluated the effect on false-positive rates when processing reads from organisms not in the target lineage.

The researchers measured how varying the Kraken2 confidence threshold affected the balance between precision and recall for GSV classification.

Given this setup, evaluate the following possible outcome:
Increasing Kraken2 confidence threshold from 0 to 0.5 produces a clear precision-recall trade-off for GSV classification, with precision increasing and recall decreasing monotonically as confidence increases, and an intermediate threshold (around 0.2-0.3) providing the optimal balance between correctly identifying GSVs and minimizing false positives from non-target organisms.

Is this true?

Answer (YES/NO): NO